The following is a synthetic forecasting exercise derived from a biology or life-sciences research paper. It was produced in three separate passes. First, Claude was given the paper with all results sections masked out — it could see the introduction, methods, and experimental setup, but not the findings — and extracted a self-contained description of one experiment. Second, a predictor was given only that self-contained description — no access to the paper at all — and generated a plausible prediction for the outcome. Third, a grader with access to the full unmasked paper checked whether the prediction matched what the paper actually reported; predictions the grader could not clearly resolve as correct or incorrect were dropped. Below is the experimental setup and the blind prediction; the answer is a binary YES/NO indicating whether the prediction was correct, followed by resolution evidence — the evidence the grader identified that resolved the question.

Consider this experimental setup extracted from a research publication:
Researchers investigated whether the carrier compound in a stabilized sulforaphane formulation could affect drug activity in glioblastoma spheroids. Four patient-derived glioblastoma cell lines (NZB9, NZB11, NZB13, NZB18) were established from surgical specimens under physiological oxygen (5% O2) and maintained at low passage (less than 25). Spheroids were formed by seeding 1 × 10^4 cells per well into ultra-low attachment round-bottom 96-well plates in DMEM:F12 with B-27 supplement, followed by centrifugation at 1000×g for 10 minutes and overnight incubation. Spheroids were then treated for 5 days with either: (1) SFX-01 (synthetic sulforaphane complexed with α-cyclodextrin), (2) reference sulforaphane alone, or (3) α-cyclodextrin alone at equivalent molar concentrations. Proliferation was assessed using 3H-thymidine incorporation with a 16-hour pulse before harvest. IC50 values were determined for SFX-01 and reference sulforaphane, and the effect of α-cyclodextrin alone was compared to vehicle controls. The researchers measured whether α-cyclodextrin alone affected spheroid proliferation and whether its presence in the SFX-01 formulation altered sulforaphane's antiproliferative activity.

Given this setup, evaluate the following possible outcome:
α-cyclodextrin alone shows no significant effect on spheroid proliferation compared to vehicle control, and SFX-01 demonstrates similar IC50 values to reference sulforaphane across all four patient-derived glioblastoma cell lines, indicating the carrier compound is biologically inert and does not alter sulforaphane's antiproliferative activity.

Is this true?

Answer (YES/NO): NO